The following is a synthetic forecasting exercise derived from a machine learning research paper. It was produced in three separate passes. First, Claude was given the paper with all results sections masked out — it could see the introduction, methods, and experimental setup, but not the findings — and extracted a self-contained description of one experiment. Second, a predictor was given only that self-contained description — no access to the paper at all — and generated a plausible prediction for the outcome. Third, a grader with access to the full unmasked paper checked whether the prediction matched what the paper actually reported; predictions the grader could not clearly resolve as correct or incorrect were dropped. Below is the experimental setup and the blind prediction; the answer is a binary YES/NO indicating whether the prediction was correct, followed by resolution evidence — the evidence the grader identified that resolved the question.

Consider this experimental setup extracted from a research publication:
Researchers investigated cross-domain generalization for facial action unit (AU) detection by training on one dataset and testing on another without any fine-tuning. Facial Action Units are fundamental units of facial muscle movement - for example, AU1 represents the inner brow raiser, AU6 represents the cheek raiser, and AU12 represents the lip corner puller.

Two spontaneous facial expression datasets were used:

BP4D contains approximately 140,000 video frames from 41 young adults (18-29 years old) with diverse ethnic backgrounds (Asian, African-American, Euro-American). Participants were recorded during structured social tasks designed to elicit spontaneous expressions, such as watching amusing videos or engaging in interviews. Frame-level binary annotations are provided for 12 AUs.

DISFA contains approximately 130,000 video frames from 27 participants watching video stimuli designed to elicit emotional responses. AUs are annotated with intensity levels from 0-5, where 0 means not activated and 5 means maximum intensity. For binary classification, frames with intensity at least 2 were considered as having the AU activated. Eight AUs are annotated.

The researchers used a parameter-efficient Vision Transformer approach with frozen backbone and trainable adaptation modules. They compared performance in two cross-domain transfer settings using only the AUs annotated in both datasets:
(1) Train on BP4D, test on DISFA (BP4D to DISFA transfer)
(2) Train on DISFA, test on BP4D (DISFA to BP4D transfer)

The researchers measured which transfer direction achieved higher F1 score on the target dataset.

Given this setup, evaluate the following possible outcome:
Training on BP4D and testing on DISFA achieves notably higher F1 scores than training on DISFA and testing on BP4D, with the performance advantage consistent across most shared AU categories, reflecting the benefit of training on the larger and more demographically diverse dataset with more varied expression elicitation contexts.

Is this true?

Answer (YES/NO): NO